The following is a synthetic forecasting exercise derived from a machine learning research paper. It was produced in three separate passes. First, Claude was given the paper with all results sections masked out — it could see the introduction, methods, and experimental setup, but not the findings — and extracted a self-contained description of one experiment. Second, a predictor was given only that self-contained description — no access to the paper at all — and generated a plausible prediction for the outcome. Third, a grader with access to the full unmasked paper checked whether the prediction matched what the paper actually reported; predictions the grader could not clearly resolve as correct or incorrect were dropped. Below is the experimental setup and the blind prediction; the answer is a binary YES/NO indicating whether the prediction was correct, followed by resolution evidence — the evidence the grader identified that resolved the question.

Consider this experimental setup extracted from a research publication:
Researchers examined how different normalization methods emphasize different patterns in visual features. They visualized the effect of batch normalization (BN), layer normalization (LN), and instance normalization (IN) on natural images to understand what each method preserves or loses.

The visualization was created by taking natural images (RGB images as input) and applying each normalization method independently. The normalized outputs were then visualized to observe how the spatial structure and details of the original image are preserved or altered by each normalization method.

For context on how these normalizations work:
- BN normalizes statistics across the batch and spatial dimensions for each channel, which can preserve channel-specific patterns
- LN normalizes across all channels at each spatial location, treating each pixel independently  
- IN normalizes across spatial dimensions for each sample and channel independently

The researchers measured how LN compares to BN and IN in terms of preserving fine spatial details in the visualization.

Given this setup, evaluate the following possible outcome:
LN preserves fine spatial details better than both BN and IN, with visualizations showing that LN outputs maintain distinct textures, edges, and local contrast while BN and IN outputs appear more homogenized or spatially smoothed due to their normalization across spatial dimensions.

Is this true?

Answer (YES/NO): NO